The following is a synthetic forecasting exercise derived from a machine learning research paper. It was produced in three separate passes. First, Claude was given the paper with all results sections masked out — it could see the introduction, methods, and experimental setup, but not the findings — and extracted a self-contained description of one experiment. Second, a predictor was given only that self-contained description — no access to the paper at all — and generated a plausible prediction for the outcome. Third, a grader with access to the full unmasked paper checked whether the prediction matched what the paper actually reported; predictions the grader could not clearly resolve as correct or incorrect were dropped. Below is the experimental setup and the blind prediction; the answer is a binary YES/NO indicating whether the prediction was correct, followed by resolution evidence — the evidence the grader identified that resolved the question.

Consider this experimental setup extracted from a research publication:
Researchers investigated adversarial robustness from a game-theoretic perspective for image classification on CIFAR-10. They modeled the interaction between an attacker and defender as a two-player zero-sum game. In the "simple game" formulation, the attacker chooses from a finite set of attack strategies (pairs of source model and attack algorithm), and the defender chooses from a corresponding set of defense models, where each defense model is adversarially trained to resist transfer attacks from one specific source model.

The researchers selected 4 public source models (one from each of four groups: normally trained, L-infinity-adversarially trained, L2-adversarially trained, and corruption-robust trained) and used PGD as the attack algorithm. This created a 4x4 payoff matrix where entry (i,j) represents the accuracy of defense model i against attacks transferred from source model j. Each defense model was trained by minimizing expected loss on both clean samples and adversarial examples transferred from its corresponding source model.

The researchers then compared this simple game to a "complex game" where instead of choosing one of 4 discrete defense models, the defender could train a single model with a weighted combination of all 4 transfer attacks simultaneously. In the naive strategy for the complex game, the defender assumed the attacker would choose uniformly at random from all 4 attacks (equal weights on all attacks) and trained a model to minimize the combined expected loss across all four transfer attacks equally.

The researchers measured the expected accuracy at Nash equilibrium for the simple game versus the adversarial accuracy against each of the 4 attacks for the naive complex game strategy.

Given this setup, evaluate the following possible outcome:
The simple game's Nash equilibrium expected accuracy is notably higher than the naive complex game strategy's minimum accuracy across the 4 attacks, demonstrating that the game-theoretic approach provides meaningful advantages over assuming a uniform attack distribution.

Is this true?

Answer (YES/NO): NO